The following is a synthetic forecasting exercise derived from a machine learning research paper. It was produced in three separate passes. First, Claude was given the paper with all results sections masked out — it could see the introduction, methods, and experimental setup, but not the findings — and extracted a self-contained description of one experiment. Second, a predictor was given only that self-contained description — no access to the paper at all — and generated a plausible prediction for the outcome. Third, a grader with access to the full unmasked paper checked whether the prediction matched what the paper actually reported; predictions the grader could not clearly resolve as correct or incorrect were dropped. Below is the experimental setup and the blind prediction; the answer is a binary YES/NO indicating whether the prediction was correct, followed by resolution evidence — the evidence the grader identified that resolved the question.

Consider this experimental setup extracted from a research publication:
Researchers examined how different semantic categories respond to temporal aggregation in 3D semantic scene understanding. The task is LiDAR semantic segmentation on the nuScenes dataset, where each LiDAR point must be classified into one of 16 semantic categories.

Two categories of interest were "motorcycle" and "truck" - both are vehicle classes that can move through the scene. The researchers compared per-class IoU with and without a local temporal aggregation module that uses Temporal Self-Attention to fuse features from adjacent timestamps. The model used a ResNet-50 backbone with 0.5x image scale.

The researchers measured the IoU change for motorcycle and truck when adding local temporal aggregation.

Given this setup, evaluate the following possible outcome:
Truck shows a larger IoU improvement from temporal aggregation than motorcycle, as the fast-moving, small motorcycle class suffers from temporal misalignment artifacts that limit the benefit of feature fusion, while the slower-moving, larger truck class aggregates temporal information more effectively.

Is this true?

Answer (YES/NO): NO